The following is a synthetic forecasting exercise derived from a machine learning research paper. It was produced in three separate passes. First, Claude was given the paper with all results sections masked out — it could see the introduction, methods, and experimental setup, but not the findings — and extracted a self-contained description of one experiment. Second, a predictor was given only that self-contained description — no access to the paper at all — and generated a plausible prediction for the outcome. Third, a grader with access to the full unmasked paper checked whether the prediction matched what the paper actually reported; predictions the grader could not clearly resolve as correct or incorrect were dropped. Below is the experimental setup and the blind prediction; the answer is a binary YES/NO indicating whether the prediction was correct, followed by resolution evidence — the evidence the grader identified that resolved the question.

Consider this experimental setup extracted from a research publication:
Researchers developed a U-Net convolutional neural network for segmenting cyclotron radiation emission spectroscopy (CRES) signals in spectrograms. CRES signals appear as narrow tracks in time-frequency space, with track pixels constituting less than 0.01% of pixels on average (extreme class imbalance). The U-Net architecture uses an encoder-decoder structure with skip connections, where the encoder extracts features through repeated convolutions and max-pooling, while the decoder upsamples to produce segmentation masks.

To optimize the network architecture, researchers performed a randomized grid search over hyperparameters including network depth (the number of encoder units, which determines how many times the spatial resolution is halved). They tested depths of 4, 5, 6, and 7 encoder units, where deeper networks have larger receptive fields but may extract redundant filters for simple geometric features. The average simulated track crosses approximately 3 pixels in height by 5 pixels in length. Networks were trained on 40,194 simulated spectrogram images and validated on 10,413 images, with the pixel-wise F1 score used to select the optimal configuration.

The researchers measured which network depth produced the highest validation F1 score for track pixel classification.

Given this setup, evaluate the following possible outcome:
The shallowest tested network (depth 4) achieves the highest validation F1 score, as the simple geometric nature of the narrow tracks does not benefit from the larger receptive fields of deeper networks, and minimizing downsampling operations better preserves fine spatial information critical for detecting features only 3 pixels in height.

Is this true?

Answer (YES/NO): NO